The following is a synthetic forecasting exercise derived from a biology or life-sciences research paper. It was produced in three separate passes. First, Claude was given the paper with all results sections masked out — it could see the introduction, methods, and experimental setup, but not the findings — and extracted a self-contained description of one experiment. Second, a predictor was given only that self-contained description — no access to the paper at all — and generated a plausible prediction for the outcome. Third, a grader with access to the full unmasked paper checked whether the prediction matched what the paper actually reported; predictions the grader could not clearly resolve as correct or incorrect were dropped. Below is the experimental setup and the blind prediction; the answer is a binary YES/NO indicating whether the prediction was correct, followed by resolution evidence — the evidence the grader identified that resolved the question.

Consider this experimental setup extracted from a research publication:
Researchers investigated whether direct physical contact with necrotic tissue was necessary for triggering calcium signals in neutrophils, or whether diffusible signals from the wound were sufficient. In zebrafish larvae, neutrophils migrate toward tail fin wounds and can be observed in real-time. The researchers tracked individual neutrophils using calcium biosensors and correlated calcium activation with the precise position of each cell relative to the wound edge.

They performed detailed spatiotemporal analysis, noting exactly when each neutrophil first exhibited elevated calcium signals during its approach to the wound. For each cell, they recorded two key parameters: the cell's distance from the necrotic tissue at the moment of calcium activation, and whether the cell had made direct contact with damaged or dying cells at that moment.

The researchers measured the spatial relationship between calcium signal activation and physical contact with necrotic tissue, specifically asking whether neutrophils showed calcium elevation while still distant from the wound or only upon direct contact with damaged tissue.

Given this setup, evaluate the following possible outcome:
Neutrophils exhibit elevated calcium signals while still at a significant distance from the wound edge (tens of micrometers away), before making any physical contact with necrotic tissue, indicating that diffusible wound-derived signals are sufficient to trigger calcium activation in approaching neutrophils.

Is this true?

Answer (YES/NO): NO